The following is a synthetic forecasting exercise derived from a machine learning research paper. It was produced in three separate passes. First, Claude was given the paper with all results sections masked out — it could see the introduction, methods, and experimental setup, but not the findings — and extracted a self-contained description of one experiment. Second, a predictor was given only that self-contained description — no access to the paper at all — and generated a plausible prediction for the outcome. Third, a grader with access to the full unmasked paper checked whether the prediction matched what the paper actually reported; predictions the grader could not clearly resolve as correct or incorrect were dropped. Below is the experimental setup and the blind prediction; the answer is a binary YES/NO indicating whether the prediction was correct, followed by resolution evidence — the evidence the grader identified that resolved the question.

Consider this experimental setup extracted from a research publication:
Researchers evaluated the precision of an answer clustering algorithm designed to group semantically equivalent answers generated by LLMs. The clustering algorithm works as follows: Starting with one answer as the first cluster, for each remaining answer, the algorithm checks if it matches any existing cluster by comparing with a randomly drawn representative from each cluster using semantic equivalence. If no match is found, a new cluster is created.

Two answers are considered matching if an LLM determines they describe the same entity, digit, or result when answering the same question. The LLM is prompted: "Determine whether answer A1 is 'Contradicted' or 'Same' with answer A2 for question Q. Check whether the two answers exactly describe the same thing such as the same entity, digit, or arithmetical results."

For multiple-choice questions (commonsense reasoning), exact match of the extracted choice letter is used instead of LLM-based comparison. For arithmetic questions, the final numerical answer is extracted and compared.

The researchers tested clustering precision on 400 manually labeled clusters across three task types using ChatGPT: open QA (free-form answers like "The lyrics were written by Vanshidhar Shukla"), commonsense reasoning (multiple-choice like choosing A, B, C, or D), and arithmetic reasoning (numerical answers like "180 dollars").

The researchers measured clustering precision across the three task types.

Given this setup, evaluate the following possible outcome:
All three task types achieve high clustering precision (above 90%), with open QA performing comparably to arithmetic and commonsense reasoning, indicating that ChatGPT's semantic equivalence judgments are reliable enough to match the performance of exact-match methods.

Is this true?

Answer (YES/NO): NO